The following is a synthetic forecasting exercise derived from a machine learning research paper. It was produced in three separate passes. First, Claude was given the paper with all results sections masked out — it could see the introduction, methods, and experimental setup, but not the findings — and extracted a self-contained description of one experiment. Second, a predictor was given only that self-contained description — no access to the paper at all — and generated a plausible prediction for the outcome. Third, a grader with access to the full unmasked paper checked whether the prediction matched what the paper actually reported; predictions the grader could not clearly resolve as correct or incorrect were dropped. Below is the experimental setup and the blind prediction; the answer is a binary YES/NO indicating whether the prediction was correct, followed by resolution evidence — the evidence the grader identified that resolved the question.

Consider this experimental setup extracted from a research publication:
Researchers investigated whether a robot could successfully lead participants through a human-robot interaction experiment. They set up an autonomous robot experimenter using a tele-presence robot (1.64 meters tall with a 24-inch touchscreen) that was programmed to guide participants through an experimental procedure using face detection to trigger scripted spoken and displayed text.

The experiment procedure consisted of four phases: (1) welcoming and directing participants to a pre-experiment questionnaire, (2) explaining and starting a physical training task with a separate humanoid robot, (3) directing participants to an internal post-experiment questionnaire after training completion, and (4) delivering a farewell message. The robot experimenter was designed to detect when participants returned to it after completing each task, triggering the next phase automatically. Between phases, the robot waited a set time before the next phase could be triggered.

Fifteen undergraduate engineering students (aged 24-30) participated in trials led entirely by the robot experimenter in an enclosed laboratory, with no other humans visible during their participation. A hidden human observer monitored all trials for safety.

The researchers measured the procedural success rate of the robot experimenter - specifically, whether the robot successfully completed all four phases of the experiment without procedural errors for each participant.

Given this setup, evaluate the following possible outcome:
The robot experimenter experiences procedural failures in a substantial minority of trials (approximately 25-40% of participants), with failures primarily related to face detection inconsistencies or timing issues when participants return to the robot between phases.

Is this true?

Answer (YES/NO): NO